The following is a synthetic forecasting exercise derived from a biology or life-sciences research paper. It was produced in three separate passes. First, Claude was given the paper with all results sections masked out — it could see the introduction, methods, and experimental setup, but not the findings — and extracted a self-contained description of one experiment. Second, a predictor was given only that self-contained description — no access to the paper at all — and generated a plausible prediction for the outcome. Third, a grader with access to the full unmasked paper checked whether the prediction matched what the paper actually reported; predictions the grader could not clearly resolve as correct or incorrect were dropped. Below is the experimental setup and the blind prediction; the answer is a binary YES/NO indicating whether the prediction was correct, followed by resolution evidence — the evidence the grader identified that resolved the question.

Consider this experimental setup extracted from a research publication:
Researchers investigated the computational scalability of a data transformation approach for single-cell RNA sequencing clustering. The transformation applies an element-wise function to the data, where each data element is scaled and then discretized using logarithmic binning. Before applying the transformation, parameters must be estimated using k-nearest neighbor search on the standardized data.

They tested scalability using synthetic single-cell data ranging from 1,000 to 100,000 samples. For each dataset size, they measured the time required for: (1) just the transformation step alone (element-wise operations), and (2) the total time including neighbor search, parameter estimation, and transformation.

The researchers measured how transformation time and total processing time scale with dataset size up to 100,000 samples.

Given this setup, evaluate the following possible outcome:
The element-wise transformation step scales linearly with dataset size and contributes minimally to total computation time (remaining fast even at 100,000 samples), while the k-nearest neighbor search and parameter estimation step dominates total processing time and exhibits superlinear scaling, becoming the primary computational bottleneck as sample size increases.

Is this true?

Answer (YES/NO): YES